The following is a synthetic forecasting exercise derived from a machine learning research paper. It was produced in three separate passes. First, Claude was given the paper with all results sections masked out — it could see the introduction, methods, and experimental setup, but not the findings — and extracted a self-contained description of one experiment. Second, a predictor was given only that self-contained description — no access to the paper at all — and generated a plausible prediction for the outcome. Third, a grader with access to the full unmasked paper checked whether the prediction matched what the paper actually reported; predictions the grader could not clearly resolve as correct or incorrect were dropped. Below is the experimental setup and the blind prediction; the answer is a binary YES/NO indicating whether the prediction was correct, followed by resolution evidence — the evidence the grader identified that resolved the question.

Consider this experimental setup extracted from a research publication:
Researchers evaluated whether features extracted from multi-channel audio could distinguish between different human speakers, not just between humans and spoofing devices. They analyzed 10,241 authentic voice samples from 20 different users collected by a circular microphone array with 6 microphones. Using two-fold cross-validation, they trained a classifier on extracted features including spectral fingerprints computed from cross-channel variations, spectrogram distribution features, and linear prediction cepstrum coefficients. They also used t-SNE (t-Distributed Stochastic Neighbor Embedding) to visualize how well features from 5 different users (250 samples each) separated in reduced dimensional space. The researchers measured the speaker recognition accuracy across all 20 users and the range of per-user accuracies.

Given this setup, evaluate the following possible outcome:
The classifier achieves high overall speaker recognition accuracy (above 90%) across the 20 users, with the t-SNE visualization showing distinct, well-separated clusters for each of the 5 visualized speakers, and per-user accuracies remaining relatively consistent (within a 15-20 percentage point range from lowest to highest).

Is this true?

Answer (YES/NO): NO